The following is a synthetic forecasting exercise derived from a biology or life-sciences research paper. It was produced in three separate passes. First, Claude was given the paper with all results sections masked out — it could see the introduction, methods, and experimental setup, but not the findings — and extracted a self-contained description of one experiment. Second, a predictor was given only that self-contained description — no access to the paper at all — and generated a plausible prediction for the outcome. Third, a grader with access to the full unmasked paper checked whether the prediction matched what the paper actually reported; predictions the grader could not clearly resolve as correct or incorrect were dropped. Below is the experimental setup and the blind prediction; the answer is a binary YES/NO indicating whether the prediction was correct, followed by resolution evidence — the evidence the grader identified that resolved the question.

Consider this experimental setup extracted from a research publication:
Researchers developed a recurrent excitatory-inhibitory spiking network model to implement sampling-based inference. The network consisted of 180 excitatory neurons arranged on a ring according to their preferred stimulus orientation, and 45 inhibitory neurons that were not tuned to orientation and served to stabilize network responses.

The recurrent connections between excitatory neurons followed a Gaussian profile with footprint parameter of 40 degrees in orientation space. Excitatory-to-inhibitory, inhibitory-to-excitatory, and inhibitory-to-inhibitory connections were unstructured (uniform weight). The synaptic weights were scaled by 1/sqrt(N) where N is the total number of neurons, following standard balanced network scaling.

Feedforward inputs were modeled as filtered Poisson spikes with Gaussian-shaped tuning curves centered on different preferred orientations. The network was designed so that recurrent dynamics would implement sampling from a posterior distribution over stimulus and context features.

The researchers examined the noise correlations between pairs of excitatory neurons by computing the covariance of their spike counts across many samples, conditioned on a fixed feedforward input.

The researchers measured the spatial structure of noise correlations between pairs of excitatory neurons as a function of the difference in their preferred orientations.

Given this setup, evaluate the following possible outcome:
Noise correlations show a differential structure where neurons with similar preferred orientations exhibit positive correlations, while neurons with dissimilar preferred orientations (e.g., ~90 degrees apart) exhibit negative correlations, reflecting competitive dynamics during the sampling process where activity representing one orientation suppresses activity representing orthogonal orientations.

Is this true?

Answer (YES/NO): NO